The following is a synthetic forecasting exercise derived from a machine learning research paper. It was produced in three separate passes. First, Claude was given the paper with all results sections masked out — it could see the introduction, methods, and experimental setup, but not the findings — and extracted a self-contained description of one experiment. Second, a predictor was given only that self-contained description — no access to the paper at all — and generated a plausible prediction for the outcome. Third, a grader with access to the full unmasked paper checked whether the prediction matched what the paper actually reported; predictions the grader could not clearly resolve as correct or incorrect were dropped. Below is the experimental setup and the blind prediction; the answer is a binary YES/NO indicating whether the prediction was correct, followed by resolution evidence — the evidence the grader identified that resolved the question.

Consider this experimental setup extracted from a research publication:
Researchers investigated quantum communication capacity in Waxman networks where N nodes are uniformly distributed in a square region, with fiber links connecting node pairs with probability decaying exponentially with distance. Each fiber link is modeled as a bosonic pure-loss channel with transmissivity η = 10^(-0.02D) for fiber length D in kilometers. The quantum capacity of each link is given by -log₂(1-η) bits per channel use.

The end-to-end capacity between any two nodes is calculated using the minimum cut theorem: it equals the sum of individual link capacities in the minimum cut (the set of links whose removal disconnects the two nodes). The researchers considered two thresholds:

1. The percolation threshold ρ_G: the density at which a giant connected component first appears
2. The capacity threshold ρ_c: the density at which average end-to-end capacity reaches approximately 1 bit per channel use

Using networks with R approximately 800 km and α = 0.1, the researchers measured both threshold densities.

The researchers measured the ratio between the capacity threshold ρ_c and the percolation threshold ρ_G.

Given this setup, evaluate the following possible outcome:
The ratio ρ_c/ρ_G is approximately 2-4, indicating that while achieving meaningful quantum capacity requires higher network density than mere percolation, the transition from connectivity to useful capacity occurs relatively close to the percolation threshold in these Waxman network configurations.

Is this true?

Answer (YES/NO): NO